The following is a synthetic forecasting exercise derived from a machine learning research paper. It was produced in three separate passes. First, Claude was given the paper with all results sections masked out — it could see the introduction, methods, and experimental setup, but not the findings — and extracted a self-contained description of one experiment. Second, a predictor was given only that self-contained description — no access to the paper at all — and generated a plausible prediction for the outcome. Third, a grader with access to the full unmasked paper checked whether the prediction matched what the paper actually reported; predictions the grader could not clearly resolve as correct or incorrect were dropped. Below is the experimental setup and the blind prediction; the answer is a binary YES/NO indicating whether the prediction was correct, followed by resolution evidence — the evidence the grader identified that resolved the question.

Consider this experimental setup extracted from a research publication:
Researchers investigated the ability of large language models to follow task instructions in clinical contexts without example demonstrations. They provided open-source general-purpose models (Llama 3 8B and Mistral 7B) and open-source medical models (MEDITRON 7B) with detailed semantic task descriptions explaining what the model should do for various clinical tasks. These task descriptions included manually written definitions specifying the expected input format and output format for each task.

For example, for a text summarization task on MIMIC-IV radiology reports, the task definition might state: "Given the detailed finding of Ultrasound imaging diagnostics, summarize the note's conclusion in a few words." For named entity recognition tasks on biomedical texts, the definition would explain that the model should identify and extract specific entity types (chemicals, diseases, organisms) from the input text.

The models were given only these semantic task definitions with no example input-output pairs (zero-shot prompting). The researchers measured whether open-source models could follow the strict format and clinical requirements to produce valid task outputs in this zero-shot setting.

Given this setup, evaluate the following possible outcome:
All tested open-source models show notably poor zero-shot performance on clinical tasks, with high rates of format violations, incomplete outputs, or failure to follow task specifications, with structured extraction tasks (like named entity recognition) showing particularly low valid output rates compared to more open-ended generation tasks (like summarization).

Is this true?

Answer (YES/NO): NO